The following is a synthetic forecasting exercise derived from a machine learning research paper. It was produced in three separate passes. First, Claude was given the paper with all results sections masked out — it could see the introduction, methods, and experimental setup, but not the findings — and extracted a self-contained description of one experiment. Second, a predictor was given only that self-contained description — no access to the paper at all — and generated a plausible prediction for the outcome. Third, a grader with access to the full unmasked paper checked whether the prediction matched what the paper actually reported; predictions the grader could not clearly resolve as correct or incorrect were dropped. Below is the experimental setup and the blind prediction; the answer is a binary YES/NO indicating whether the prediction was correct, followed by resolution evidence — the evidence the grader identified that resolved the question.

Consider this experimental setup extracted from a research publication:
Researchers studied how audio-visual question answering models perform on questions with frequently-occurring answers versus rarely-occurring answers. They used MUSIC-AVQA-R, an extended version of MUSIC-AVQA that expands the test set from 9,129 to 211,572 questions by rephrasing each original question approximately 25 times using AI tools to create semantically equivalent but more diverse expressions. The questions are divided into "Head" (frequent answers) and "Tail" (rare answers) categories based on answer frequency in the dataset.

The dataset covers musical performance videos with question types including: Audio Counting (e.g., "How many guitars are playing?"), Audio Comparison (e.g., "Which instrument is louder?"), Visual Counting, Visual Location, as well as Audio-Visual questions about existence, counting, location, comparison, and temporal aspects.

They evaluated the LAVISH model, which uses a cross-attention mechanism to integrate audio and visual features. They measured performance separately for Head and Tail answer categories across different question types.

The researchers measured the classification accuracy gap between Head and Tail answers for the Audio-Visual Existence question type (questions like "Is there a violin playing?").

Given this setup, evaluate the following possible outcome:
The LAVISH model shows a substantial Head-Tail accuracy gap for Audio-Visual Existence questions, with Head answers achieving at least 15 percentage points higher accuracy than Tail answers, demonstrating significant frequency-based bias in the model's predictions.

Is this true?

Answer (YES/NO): NO